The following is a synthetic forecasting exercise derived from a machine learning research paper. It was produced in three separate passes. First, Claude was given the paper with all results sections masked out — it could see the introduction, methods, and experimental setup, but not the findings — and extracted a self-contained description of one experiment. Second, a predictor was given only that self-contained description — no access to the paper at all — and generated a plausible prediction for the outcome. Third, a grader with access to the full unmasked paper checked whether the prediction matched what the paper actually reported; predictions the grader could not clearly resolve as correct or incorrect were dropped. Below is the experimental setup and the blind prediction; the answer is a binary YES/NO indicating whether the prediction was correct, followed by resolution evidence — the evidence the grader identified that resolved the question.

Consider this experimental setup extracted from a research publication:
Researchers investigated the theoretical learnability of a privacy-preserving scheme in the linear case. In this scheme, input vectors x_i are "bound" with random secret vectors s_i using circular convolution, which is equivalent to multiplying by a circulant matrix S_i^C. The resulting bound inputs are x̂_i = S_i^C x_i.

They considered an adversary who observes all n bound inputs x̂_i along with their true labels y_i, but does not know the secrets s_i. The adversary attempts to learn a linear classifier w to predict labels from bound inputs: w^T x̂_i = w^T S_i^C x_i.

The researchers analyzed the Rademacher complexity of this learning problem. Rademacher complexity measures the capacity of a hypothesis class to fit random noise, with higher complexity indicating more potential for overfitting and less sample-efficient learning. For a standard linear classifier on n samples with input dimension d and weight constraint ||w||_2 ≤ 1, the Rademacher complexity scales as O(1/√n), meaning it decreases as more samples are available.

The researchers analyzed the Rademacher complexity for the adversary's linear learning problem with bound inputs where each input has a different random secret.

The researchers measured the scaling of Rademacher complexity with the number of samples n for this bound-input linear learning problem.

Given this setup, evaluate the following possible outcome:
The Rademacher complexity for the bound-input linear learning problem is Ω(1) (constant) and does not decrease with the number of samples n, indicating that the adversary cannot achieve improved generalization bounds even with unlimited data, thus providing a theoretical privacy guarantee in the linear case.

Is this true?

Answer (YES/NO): NO